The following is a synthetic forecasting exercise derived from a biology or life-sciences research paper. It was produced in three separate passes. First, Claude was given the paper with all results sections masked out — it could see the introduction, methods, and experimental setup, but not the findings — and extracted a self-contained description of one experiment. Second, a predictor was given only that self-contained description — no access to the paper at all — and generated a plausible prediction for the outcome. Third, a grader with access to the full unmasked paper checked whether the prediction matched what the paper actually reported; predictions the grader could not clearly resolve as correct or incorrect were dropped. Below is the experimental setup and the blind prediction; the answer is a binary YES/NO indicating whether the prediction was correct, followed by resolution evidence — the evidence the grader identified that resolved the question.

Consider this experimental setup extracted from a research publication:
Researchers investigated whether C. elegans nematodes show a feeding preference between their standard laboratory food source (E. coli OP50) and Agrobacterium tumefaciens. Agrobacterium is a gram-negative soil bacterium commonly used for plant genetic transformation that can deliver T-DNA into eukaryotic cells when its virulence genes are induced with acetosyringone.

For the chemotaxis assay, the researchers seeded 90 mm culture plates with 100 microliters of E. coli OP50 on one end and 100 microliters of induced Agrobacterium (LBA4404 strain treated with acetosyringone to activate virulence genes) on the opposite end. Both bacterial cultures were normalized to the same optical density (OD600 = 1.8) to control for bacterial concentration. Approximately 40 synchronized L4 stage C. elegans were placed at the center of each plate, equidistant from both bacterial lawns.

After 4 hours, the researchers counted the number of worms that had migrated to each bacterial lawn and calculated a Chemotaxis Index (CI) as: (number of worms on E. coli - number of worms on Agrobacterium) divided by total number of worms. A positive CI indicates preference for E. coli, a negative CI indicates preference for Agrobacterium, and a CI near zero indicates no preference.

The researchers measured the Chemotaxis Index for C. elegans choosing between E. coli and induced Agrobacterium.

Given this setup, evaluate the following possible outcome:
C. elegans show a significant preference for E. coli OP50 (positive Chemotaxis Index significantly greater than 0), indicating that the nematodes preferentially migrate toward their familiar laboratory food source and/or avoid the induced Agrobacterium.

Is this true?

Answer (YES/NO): NO